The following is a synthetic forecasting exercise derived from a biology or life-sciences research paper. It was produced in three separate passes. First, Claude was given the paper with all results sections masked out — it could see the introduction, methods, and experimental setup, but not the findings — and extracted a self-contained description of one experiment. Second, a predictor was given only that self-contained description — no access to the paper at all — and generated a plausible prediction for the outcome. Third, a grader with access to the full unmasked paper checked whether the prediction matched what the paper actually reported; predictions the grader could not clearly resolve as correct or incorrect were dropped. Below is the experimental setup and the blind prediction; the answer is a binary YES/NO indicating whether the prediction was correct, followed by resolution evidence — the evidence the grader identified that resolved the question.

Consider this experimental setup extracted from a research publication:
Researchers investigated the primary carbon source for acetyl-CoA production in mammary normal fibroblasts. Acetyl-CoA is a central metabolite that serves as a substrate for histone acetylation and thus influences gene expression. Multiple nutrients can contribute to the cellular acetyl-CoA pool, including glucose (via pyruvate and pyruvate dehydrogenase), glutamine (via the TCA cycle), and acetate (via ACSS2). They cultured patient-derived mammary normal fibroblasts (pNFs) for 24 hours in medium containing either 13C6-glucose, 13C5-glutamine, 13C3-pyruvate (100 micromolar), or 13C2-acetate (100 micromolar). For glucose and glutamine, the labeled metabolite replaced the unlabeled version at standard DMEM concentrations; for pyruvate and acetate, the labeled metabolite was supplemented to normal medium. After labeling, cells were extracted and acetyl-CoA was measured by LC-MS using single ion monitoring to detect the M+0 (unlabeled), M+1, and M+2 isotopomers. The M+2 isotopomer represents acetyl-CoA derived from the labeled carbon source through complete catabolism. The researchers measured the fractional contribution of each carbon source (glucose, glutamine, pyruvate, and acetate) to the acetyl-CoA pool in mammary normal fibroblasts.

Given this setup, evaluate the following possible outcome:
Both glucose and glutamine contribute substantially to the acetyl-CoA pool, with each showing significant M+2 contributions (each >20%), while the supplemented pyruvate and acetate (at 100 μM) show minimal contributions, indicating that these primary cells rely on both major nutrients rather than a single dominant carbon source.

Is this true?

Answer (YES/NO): NO